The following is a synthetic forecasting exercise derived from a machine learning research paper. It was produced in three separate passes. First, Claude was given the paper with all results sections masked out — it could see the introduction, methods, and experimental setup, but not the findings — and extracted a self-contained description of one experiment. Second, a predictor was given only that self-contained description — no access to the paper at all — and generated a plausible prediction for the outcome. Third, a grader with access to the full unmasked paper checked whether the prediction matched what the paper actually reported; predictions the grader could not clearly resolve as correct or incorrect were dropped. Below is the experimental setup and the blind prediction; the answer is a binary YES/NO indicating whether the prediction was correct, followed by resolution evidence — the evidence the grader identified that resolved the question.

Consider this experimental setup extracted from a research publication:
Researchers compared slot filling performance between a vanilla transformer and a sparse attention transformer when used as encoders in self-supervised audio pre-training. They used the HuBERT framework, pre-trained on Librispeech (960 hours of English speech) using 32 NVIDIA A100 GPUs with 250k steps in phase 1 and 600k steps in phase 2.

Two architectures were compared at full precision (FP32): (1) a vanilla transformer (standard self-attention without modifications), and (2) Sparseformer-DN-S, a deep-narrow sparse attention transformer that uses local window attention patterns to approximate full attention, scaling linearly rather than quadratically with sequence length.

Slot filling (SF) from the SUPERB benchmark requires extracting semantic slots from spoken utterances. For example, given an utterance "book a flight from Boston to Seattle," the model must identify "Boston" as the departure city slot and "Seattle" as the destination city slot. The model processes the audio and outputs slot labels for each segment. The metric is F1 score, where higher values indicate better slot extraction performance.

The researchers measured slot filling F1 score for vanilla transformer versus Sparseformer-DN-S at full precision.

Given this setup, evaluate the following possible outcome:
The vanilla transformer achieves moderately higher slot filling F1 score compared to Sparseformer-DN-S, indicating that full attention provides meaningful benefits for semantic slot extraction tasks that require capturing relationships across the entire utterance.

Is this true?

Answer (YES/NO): NO